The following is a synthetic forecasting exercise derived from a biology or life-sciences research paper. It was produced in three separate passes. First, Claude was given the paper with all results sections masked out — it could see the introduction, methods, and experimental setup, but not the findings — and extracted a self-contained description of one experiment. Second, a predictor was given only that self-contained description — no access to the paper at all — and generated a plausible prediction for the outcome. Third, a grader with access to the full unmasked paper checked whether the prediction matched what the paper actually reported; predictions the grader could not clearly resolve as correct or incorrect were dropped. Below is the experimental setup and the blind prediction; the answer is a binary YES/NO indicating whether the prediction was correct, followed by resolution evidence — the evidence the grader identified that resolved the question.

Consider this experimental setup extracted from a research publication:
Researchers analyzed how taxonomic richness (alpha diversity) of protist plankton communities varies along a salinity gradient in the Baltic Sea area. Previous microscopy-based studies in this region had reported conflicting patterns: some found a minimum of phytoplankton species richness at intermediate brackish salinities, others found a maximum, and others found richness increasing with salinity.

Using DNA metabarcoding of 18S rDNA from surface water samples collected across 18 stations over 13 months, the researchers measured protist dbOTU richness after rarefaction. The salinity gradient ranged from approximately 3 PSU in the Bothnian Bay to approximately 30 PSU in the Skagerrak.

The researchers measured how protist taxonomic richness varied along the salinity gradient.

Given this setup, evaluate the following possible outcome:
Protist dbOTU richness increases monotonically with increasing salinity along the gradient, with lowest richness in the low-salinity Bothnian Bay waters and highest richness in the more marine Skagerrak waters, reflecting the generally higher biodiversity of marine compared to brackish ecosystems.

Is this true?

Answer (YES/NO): YES